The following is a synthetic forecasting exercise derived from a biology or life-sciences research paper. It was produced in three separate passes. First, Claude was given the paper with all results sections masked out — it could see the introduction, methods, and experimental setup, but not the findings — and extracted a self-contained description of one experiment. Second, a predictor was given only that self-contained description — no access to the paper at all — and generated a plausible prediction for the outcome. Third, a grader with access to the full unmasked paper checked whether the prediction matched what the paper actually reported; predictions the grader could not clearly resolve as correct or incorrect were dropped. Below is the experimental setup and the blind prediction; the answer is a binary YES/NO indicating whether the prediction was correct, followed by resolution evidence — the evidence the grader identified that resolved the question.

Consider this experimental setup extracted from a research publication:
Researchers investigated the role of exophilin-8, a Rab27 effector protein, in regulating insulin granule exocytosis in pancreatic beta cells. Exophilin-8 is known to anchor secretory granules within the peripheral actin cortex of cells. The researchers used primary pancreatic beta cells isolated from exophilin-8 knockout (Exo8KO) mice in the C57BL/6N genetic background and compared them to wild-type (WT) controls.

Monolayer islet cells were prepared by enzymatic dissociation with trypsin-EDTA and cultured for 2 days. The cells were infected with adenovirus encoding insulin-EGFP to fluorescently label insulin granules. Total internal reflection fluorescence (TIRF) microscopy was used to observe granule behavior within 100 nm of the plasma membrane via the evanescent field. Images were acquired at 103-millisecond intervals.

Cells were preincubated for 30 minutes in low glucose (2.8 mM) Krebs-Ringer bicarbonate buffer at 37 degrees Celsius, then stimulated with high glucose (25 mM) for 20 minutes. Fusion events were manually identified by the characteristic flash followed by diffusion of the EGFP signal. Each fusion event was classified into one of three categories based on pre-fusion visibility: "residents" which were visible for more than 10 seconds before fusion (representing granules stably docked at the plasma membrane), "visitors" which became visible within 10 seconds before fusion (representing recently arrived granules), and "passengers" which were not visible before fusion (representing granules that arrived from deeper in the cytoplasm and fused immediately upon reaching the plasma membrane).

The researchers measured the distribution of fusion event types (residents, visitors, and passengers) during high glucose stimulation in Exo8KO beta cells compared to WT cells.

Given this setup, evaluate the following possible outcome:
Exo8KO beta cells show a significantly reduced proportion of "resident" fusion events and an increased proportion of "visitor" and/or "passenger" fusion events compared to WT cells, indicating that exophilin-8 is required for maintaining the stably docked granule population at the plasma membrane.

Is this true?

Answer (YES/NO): NO